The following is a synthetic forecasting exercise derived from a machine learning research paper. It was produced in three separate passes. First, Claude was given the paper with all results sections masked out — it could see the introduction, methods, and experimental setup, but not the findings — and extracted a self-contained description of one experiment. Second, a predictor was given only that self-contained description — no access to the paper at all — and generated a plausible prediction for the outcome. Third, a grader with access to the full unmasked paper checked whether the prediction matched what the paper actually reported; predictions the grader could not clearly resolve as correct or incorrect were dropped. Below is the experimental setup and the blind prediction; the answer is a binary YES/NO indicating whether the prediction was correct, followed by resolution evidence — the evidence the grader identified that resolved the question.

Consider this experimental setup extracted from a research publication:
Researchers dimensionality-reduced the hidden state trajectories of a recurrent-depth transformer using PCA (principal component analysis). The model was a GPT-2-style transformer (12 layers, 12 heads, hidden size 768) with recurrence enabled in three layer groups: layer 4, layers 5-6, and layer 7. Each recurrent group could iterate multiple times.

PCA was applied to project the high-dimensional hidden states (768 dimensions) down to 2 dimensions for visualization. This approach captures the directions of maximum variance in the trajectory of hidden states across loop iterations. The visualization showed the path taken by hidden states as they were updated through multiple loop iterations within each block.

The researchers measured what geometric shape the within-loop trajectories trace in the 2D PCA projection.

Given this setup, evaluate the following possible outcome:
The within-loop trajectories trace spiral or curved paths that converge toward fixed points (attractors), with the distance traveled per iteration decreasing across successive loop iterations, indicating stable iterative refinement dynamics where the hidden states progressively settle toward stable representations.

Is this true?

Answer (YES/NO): YES